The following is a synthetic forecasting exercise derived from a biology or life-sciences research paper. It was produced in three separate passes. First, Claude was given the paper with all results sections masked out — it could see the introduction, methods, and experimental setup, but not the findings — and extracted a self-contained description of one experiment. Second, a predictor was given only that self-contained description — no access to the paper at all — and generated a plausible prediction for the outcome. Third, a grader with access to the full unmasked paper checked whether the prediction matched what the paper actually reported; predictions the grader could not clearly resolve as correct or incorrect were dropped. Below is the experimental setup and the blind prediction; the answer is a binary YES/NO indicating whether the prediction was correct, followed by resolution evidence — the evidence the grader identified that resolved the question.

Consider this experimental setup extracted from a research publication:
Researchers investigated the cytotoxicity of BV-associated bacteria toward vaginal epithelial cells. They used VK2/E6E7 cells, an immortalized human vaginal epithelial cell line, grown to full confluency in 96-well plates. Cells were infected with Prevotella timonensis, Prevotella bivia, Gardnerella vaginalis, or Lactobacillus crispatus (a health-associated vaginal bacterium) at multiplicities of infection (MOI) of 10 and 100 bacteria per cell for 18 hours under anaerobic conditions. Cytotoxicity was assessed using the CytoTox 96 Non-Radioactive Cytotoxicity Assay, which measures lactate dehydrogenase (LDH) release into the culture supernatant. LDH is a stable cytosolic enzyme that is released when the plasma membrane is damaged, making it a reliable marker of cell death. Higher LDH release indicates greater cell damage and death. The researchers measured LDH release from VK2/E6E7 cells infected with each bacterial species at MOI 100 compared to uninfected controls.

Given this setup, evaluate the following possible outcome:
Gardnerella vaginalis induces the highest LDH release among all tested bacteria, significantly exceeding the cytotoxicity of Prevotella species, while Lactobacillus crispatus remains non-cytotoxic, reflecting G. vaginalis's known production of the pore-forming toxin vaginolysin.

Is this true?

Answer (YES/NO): YES